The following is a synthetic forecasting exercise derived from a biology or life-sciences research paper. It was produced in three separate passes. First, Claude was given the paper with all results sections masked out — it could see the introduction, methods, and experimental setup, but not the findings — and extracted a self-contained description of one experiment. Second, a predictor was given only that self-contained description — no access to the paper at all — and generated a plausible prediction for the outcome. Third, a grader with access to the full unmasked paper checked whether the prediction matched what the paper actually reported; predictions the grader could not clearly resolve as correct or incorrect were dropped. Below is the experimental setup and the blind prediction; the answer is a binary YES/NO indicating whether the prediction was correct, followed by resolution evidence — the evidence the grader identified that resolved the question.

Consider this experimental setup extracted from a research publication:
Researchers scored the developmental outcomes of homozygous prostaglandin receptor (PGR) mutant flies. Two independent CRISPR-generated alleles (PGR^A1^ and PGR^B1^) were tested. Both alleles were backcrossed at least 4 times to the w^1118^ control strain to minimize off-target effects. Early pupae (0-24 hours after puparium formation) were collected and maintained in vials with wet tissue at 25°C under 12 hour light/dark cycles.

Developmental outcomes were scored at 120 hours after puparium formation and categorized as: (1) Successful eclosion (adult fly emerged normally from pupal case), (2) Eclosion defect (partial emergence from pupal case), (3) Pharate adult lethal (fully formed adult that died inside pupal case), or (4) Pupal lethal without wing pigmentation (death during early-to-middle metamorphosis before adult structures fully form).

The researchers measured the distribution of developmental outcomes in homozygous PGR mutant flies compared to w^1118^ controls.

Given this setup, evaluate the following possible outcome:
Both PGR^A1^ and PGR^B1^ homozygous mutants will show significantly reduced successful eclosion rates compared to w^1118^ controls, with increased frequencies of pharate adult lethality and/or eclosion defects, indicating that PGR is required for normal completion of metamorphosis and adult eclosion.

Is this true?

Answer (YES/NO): YES